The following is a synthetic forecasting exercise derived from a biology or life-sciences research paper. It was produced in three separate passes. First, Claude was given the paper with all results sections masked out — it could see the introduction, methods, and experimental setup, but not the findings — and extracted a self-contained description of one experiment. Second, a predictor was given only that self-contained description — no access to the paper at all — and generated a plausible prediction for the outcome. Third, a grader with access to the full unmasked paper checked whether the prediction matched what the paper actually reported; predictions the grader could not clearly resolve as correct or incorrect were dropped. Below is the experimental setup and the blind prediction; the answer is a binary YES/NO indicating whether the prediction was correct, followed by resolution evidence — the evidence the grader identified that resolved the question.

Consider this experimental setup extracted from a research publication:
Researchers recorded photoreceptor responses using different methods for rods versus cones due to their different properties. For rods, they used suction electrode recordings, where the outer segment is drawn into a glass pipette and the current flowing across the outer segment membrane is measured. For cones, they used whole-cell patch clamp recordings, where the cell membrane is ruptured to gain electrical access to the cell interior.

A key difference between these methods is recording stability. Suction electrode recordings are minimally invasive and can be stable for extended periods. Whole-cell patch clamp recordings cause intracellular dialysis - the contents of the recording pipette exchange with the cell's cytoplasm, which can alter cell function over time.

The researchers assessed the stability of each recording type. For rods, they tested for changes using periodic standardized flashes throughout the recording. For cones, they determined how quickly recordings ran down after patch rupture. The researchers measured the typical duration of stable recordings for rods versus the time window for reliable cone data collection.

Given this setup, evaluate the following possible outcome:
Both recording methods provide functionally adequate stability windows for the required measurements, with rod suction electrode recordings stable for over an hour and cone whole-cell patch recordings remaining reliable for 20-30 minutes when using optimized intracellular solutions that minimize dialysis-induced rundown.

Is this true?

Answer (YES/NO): NO